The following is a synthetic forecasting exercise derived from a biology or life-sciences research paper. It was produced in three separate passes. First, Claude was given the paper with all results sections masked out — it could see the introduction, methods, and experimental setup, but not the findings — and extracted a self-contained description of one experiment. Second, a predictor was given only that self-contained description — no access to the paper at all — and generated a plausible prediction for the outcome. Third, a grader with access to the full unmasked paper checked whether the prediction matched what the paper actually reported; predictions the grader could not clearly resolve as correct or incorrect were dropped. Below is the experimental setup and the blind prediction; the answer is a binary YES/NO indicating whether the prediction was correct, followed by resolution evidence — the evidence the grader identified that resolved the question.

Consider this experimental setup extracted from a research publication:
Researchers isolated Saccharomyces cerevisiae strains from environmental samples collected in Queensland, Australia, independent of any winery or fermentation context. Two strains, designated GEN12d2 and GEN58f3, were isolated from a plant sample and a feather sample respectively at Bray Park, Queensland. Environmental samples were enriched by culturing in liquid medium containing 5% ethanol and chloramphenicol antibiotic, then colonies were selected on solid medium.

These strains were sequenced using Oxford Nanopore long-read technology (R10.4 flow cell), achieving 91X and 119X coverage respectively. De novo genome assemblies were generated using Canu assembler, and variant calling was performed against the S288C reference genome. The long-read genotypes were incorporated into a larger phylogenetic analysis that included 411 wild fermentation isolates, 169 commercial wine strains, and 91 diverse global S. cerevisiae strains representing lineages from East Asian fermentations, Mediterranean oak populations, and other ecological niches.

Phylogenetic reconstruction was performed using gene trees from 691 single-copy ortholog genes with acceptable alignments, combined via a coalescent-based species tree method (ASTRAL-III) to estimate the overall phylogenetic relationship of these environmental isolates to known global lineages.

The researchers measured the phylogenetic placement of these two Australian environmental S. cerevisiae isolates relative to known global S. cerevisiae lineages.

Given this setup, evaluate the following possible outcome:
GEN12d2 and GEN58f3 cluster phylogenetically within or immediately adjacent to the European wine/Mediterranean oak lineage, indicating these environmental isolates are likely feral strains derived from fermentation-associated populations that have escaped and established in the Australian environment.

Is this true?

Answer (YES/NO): NO